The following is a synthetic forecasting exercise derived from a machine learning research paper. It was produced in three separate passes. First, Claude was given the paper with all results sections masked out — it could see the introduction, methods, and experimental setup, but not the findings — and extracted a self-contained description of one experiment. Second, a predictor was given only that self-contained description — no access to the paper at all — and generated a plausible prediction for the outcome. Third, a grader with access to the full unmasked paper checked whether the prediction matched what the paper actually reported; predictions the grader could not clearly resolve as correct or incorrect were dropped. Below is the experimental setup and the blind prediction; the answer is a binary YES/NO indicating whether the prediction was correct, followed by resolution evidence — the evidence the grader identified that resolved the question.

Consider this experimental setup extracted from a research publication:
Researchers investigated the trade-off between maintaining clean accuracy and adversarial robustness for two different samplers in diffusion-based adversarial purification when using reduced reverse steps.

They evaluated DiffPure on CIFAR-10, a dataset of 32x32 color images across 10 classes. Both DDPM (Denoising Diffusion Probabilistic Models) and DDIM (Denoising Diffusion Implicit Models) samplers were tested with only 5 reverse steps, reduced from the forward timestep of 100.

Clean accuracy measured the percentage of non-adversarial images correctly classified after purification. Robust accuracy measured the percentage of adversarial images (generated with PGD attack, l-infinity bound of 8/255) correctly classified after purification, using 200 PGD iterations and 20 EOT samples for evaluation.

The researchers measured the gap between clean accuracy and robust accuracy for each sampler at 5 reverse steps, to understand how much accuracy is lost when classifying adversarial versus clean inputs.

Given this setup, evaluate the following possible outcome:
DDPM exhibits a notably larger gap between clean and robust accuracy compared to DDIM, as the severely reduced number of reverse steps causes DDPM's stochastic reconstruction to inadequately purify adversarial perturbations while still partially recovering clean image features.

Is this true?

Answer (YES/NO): NO